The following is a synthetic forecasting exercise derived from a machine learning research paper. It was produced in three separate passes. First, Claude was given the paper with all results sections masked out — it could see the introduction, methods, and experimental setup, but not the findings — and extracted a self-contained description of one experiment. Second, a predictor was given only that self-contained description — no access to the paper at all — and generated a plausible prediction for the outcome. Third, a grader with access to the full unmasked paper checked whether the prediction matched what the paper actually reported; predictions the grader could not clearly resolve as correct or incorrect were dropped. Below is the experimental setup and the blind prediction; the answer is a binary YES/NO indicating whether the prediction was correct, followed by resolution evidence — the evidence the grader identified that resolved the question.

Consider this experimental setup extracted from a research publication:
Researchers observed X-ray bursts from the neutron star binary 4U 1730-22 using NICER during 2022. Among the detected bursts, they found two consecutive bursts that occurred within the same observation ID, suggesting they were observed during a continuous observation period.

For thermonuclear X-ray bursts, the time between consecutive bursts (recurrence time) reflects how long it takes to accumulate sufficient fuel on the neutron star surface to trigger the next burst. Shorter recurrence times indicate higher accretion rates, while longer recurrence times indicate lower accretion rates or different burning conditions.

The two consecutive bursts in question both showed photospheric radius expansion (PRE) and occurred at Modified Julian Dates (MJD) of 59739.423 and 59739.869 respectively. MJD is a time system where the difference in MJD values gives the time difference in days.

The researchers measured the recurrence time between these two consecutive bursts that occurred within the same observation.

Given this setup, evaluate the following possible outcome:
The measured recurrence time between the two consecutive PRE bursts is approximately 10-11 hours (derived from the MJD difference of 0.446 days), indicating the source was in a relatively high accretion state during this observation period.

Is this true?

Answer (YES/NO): NO